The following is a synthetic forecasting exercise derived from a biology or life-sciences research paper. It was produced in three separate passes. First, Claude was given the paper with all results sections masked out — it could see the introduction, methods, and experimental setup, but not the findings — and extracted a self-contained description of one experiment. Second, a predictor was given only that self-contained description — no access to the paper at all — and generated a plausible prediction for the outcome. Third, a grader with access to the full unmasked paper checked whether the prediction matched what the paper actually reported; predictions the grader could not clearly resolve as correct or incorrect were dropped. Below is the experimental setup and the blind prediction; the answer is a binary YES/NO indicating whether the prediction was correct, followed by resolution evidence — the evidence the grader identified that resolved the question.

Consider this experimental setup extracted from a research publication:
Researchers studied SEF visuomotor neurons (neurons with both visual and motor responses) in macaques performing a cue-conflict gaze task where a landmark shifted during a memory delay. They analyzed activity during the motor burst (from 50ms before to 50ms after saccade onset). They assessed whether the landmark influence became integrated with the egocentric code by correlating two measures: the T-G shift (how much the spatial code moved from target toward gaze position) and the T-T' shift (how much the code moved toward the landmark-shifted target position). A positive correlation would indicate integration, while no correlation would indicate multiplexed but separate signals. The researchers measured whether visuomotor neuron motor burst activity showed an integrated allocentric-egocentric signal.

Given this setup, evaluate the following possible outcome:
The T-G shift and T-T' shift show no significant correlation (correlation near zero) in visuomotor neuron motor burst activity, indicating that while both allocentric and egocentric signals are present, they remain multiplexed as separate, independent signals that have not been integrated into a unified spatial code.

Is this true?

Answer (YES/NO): NO